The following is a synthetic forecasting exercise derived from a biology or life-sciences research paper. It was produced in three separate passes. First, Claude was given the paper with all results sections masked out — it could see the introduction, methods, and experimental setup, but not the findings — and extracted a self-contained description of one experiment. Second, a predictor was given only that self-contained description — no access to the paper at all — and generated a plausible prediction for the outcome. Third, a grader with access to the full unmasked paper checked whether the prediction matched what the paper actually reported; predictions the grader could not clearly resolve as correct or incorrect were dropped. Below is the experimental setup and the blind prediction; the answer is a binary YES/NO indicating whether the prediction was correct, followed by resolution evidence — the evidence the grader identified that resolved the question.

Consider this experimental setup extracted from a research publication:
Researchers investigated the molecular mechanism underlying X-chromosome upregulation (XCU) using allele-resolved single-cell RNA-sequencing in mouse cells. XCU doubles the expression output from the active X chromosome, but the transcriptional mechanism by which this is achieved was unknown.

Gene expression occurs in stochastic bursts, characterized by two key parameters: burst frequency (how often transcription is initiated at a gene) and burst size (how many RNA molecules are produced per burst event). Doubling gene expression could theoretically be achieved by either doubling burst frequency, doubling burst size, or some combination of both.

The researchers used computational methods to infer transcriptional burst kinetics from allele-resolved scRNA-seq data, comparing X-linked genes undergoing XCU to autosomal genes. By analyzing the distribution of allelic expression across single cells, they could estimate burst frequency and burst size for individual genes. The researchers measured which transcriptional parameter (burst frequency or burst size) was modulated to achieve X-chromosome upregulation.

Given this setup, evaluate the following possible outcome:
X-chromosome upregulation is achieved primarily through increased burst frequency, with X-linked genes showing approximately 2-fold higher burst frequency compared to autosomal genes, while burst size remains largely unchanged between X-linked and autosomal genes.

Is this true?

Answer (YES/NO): NO